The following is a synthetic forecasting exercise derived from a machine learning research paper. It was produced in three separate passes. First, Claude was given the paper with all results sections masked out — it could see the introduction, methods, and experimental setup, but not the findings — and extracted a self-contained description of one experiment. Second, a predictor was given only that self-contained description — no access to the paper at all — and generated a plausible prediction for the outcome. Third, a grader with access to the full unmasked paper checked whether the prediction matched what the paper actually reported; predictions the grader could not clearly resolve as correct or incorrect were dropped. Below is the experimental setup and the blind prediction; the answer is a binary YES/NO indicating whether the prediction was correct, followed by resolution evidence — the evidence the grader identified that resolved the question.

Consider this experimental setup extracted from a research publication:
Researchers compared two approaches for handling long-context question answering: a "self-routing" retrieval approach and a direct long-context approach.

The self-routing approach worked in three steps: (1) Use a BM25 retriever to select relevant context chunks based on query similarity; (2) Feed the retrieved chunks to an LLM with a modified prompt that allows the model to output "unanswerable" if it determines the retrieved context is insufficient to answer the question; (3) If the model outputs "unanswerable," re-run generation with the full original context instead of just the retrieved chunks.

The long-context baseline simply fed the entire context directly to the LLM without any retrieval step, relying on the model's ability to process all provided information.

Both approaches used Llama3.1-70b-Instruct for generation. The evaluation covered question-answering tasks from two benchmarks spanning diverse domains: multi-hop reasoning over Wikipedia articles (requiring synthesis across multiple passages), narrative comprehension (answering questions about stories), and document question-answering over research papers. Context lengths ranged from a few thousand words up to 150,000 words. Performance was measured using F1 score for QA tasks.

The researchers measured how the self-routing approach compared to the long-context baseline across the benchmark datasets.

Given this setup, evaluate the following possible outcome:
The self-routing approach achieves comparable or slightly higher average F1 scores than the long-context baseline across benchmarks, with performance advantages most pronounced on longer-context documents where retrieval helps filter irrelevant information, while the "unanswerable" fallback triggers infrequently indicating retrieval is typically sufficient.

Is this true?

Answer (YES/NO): NO